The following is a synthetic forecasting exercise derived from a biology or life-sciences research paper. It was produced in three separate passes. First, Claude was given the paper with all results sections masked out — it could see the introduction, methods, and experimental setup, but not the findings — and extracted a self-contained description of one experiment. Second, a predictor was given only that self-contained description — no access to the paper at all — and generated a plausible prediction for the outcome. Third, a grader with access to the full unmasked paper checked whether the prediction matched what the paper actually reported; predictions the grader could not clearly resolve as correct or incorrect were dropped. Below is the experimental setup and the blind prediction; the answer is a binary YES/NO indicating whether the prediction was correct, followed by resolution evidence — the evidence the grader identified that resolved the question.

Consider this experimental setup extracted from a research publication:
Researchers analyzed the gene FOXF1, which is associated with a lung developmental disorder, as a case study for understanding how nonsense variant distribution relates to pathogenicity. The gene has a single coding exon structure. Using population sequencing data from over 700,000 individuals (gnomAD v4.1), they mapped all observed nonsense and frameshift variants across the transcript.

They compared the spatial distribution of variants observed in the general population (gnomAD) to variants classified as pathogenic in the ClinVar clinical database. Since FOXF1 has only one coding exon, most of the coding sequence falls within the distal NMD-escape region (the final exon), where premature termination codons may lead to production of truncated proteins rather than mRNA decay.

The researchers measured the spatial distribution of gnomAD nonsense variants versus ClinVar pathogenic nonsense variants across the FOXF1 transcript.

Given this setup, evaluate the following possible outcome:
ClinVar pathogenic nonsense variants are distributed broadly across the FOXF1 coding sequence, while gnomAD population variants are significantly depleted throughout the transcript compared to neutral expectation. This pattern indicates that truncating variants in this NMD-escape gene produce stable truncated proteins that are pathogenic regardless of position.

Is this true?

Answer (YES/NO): NO